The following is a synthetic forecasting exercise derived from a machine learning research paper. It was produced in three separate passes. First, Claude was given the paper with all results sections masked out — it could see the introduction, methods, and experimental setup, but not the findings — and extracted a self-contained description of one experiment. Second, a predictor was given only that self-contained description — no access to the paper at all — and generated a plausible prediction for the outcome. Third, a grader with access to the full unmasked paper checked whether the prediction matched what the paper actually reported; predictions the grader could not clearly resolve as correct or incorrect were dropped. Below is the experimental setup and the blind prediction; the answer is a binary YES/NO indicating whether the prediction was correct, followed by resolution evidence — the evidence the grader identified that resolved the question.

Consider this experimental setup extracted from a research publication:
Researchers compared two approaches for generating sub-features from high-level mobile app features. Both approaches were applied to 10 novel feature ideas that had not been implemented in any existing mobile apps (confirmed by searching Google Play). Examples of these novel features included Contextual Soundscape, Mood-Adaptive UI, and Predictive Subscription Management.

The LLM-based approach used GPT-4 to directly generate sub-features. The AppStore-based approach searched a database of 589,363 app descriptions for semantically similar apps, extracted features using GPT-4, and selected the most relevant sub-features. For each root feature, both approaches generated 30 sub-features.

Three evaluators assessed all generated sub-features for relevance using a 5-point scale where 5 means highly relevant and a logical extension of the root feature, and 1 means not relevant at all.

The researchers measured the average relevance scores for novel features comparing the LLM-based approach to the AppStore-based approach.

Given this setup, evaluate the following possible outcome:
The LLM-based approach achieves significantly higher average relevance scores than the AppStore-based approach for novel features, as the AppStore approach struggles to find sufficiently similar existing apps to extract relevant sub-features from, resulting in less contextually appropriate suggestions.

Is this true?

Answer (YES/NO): YES